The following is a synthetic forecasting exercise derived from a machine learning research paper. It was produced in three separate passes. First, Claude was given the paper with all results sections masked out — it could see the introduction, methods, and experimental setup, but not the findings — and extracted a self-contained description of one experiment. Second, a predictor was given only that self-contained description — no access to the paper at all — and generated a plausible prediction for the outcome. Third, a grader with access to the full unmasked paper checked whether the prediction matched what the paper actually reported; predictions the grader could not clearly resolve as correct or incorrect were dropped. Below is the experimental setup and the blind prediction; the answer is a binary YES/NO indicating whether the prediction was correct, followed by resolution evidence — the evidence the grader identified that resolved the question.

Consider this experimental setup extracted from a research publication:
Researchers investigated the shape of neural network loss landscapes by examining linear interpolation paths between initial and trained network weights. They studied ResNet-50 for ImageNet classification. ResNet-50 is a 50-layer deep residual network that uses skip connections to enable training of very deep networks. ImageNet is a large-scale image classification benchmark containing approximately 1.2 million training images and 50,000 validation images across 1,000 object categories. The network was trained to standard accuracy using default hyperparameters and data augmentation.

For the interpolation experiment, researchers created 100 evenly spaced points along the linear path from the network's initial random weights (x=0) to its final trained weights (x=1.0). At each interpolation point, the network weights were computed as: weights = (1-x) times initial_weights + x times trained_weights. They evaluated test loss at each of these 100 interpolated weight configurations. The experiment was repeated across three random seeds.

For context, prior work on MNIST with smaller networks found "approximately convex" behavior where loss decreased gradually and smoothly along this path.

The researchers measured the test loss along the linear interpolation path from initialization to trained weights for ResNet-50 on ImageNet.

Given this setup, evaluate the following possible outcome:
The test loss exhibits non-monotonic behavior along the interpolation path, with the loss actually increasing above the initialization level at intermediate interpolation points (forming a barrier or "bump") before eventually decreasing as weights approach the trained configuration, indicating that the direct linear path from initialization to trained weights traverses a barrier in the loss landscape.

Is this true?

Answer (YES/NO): NO